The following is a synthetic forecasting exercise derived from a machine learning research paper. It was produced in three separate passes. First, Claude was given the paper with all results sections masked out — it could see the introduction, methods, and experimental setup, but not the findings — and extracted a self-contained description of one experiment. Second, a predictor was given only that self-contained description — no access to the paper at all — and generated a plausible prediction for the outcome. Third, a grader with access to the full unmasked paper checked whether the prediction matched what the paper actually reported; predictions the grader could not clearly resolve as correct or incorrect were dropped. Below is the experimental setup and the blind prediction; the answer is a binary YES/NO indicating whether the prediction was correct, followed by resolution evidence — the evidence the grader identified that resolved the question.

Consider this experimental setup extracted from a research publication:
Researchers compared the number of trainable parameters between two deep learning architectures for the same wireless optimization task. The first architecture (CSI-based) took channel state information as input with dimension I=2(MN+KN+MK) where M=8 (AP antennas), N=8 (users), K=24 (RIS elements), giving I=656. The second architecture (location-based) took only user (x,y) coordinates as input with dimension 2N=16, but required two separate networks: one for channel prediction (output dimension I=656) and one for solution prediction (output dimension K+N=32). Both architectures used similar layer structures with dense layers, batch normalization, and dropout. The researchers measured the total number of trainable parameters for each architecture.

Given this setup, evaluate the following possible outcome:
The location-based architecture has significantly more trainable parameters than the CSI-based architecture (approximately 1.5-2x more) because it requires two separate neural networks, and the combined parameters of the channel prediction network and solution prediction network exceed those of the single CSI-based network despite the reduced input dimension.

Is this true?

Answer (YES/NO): NO